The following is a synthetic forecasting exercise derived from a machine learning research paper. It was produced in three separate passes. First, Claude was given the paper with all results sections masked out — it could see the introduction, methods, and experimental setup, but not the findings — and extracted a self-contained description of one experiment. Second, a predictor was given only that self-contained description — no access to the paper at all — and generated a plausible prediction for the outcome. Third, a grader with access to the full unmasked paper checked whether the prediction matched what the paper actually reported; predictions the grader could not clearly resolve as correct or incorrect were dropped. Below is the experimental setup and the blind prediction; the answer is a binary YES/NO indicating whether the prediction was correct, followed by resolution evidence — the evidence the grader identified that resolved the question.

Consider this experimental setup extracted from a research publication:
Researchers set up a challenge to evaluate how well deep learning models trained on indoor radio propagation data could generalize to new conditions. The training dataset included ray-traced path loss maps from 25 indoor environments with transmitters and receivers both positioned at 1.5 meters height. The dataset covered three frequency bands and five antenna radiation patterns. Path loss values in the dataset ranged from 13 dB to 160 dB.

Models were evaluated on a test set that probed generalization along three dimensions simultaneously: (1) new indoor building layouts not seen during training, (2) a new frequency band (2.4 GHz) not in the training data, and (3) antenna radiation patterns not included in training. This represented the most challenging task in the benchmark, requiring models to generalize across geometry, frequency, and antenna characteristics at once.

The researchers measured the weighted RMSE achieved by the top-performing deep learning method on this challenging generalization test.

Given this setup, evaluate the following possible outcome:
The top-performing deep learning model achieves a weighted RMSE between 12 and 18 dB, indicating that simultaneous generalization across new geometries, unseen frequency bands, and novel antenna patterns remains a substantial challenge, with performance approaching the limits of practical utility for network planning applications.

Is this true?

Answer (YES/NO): NO